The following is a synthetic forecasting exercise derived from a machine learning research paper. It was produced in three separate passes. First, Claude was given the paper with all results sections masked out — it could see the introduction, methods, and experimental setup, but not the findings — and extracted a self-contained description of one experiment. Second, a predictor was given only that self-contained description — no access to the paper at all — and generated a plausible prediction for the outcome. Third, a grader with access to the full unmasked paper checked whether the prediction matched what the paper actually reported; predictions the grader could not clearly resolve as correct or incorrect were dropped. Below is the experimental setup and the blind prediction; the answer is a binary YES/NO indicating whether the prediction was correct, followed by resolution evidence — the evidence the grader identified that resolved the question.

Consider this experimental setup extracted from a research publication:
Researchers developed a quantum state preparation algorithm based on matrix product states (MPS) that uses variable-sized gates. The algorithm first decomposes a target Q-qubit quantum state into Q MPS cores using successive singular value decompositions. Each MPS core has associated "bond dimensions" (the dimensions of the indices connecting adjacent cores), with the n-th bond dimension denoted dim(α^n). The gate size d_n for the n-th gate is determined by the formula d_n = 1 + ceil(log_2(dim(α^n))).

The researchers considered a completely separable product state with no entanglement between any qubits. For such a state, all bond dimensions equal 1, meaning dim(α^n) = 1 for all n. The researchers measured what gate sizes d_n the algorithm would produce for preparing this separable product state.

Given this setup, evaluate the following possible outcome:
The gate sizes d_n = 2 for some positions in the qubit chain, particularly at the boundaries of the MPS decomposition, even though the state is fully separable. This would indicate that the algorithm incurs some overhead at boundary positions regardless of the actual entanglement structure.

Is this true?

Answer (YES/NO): NO